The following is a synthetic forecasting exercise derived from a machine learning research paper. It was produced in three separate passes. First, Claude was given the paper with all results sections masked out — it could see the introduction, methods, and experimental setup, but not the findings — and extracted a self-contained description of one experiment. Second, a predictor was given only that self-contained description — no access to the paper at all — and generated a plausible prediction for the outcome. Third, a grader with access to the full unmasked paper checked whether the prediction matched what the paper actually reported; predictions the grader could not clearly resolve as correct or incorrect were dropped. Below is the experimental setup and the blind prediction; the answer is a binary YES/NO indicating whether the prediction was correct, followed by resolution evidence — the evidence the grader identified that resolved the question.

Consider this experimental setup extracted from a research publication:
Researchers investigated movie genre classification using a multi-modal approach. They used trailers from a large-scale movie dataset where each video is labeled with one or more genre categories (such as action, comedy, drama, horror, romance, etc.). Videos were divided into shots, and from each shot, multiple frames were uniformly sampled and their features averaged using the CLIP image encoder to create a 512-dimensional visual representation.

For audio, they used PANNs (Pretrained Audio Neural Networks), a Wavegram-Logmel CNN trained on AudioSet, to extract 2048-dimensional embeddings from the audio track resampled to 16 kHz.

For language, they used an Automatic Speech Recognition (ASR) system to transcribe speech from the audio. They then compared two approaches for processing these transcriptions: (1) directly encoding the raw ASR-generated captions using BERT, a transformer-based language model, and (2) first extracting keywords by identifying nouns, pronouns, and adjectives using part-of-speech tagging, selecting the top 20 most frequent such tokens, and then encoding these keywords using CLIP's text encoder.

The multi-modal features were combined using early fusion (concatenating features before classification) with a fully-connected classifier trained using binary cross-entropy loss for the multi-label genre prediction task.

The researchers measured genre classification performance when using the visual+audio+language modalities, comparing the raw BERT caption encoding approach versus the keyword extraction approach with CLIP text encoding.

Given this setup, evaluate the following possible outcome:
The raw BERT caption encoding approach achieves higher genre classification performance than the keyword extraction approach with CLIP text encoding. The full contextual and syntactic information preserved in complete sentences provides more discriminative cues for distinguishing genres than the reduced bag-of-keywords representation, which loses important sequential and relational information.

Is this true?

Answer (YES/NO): NO